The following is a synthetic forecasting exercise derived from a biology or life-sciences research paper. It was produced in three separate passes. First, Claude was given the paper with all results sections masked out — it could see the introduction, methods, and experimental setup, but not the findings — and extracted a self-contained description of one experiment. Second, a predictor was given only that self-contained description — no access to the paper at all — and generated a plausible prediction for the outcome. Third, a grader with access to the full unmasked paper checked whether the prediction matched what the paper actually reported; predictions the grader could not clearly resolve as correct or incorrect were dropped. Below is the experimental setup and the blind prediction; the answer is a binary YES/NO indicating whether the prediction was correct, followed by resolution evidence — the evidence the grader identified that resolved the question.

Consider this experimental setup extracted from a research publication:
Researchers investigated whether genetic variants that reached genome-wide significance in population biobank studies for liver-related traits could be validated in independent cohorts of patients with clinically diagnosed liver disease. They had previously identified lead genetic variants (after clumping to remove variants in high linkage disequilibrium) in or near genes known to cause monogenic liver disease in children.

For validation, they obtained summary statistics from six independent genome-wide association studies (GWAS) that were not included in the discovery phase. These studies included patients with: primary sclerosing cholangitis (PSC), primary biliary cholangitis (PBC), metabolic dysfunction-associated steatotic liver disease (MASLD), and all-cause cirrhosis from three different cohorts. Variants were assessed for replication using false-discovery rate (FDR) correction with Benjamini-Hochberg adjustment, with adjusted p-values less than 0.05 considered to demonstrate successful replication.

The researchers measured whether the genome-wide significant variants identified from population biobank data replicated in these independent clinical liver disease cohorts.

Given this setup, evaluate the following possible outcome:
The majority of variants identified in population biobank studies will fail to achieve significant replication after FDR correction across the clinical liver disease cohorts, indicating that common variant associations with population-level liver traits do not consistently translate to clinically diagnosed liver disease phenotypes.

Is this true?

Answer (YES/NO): YES